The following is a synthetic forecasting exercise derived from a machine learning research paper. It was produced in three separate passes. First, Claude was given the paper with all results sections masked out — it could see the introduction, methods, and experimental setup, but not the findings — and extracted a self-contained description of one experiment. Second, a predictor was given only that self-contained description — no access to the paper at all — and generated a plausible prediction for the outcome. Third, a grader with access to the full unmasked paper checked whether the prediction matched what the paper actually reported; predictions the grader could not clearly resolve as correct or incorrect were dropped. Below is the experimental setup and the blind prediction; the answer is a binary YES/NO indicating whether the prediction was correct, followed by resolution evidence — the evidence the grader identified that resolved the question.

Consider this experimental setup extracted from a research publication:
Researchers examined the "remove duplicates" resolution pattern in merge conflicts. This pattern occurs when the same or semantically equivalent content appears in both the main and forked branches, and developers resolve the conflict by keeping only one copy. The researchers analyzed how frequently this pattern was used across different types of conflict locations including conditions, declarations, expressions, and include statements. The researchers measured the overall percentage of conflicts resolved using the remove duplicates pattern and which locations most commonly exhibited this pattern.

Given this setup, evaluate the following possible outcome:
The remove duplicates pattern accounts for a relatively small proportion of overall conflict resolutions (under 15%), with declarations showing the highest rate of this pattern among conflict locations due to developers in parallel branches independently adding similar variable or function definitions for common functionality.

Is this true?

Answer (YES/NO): YES